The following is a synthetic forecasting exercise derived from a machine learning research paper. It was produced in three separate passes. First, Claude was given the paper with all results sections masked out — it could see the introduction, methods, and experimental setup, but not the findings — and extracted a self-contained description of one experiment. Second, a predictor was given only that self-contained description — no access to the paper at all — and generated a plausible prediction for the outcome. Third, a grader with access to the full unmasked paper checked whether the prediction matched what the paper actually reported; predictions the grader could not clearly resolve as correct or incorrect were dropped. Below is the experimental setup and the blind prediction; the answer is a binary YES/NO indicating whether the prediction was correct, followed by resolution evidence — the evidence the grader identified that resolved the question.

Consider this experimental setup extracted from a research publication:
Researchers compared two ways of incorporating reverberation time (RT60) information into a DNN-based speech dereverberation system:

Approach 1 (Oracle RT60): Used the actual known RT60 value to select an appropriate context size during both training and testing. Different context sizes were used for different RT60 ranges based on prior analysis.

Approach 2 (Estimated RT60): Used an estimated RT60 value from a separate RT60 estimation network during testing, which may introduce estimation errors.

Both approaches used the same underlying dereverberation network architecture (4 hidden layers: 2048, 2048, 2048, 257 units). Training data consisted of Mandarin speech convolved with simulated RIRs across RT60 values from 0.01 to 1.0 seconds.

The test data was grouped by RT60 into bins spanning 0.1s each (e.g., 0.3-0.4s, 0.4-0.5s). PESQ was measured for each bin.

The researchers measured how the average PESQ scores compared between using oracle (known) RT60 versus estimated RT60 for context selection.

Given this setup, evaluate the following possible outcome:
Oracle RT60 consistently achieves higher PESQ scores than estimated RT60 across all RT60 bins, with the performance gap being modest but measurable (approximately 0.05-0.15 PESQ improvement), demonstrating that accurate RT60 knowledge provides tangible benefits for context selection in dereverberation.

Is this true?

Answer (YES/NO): NO